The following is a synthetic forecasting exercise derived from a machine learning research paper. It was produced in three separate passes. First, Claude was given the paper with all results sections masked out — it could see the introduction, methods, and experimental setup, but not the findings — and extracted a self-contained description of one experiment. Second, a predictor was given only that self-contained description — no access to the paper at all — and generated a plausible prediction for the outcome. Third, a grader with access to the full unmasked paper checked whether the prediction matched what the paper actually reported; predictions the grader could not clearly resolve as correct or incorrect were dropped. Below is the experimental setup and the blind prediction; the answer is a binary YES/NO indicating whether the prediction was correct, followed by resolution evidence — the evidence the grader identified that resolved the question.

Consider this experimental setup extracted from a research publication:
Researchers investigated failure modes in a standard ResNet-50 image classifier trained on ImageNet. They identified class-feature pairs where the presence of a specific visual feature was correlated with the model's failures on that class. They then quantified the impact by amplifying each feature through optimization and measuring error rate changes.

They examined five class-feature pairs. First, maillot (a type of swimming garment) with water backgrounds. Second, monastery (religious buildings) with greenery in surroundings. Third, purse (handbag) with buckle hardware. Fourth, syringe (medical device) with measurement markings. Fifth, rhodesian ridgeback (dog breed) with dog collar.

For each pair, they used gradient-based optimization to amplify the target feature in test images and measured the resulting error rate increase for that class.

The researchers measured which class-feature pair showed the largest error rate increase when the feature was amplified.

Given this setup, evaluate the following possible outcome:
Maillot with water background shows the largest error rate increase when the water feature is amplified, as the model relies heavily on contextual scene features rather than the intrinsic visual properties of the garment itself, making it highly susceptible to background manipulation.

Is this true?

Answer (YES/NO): NO